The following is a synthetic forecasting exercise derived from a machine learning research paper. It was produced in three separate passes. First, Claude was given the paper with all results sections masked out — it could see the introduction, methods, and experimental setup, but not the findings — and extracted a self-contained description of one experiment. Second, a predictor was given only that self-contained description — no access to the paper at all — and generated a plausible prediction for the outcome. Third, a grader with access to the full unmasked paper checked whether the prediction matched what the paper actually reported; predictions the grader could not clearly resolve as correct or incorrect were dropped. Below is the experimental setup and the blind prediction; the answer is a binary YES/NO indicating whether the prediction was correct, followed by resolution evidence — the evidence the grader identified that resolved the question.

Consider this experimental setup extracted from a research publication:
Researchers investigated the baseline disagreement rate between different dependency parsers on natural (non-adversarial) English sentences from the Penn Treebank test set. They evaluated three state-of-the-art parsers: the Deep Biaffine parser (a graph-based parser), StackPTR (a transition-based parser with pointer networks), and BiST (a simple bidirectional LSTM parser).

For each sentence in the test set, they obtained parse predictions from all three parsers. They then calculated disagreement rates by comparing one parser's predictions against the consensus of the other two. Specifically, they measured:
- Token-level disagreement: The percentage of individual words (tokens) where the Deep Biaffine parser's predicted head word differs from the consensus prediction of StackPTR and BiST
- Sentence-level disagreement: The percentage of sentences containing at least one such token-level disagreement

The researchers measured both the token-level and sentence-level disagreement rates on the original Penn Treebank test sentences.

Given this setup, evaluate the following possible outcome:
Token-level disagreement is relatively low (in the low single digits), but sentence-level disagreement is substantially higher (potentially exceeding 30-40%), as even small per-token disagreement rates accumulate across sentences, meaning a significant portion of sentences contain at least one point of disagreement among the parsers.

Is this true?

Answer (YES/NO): YES